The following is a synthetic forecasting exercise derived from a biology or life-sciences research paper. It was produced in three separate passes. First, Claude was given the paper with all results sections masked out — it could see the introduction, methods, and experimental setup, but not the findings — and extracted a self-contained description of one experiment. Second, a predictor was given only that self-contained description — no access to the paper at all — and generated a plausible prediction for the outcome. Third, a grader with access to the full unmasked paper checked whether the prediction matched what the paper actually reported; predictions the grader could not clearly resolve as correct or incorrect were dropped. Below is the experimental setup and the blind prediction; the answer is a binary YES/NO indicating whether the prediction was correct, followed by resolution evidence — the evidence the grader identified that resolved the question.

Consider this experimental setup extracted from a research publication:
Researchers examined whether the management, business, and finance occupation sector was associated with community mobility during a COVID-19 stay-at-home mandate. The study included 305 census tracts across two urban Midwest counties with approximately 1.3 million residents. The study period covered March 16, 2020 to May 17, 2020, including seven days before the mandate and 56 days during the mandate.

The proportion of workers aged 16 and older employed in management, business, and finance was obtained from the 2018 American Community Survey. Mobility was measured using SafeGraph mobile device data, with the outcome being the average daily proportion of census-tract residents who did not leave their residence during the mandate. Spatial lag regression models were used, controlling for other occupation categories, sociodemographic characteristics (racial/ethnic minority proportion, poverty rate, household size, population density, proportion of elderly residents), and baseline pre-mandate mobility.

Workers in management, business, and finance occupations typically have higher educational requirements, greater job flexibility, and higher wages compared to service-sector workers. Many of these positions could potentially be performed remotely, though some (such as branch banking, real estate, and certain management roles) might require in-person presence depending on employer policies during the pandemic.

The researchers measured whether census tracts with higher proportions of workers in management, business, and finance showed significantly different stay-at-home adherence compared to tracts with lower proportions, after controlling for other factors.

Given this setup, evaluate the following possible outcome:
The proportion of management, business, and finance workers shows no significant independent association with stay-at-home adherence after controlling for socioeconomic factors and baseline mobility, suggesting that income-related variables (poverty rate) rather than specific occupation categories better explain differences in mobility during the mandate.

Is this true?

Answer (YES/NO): NO